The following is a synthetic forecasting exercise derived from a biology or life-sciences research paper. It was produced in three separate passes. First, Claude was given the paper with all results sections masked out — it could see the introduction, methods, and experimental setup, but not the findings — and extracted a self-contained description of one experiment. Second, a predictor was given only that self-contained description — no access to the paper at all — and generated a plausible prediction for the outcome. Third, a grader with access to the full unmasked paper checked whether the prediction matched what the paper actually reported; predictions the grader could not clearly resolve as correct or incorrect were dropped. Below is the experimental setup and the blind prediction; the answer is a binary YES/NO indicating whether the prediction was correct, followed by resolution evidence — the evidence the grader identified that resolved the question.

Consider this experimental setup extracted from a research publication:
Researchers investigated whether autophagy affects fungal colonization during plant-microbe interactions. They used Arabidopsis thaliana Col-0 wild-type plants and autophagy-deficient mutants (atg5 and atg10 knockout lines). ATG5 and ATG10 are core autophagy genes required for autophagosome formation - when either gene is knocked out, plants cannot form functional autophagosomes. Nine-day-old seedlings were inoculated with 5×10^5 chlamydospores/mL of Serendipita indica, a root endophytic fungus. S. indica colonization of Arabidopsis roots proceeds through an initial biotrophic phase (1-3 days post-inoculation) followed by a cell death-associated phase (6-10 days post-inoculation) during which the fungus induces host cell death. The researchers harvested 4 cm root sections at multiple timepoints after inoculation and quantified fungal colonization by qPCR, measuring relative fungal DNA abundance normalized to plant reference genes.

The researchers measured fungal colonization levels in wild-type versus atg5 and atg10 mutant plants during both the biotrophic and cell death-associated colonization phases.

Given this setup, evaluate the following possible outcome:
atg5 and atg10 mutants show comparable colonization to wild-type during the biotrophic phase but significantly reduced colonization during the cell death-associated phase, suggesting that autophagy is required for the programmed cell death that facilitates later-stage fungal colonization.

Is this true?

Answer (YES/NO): NO